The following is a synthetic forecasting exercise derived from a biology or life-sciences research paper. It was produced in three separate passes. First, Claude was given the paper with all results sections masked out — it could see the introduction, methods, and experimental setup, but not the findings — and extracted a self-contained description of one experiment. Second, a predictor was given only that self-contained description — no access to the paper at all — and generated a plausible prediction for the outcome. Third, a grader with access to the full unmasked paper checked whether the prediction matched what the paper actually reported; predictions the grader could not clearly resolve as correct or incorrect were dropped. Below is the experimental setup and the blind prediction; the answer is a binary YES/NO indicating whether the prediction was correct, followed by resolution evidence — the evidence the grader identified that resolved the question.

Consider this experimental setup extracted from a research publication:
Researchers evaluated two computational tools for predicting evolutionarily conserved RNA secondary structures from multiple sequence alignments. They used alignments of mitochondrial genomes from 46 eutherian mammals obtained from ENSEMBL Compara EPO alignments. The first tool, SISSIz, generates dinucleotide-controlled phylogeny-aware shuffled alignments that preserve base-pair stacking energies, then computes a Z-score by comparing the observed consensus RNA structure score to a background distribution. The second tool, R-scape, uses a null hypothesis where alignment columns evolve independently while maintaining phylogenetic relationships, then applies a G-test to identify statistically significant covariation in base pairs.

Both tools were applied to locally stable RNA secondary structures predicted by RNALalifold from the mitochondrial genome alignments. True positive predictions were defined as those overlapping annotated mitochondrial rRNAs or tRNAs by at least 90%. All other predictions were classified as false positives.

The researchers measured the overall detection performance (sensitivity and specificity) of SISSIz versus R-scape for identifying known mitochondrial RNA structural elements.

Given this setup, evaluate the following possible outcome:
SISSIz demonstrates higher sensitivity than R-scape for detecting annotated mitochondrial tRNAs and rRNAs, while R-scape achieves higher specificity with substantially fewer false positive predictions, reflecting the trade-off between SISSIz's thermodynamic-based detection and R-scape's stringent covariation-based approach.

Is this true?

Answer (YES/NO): NO